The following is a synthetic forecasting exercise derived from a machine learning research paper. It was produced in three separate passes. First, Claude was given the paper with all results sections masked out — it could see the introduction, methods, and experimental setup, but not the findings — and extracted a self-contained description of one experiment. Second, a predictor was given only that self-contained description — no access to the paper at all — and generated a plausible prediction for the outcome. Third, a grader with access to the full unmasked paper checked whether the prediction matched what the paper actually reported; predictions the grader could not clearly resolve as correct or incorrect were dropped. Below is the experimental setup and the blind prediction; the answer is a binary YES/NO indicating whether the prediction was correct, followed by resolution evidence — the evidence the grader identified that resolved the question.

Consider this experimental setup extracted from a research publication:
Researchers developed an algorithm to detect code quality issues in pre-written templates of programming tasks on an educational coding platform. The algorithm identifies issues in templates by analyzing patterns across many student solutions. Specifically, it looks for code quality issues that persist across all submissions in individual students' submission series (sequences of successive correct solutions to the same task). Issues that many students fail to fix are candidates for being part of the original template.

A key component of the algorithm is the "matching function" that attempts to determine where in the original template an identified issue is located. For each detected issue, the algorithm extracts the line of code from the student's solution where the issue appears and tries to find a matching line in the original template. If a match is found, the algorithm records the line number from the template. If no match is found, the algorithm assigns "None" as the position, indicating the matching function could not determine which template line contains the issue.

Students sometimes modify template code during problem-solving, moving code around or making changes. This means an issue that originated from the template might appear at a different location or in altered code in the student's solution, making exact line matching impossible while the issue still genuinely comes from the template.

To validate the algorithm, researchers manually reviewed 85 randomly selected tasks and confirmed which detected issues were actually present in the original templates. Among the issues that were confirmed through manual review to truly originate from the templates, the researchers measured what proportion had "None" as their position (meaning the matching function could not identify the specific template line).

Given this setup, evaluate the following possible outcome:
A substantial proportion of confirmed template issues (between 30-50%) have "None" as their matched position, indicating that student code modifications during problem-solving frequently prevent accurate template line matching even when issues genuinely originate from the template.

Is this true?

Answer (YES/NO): YES